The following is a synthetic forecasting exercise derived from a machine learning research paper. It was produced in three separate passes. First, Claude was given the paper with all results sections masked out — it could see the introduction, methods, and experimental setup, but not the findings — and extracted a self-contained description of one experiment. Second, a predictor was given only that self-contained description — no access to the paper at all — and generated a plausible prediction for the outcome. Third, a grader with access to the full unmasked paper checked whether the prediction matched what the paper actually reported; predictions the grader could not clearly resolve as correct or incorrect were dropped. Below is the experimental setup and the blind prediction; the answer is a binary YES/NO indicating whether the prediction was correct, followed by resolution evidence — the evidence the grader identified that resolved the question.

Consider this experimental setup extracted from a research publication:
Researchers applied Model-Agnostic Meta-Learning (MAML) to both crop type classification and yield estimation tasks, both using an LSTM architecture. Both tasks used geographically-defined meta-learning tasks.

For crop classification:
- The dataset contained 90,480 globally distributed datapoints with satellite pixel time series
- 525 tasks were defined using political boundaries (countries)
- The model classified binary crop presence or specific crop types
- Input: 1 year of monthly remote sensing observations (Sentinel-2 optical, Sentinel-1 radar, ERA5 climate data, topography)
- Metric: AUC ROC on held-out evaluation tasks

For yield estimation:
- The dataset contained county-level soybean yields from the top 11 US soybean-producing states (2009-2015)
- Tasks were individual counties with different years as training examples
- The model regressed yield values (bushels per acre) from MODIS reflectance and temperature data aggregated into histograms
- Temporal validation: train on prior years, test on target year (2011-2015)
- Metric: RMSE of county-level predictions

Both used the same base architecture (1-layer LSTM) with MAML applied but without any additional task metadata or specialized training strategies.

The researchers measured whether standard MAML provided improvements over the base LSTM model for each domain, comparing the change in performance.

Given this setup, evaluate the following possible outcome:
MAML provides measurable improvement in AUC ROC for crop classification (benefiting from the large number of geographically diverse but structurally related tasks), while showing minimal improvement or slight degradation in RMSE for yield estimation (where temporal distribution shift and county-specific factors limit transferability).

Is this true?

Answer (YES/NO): NO